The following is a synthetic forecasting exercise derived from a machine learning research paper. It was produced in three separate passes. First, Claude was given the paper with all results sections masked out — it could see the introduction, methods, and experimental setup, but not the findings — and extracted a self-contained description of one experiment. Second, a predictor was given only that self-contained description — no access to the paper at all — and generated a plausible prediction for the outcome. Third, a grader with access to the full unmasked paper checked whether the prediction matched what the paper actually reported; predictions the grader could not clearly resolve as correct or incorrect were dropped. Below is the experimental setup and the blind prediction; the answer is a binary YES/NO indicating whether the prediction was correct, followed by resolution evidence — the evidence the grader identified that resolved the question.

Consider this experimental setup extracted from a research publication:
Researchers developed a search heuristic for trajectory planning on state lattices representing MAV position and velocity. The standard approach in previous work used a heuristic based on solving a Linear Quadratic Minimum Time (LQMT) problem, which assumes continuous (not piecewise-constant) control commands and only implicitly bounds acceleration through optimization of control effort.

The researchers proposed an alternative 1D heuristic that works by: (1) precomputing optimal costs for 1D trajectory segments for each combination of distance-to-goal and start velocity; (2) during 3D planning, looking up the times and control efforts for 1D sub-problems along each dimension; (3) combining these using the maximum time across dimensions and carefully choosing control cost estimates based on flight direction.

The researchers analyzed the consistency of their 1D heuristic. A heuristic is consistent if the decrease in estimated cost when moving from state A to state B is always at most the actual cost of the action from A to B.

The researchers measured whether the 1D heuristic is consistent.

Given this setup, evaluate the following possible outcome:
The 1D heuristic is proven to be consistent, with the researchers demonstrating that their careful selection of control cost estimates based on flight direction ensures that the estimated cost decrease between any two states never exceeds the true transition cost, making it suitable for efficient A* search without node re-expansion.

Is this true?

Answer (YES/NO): NO